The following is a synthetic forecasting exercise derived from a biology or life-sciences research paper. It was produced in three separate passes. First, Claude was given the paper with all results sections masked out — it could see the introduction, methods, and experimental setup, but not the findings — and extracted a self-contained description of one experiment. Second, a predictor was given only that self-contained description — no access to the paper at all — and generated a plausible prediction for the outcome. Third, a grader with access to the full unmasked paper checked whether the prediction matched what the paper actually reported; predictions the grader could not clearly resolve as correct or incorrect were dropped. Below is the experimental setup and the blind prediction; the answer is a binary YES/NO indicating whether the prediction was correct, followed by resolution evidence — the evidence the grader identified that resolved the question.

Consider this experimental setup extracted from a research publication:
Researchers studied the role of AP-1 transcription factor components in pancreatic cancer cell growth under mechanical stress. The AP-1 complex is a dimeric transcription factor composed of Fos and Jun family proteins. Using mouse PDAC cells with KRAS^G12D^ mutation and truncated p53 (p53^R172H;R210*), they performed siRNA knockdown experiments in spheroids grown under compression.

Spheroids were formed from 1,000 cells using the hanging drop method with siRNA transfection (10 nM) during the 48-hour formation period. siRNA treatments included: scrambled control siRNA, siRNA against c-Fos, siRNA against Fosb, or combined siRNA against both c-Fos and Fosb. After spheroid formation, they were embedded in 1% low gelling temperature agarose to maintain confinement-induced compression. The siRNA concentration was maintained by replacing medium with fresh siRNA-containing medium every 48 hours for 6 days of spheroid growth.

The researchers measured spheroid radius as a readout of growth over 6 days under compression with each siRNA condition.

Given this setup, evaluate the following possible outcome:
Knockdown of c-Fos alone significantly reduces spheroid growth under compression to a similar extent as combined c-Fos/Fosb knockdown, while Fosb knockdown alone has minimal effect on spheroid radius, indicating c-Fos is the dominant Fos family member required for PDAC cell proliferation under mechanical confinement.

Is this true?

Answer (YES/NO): NO